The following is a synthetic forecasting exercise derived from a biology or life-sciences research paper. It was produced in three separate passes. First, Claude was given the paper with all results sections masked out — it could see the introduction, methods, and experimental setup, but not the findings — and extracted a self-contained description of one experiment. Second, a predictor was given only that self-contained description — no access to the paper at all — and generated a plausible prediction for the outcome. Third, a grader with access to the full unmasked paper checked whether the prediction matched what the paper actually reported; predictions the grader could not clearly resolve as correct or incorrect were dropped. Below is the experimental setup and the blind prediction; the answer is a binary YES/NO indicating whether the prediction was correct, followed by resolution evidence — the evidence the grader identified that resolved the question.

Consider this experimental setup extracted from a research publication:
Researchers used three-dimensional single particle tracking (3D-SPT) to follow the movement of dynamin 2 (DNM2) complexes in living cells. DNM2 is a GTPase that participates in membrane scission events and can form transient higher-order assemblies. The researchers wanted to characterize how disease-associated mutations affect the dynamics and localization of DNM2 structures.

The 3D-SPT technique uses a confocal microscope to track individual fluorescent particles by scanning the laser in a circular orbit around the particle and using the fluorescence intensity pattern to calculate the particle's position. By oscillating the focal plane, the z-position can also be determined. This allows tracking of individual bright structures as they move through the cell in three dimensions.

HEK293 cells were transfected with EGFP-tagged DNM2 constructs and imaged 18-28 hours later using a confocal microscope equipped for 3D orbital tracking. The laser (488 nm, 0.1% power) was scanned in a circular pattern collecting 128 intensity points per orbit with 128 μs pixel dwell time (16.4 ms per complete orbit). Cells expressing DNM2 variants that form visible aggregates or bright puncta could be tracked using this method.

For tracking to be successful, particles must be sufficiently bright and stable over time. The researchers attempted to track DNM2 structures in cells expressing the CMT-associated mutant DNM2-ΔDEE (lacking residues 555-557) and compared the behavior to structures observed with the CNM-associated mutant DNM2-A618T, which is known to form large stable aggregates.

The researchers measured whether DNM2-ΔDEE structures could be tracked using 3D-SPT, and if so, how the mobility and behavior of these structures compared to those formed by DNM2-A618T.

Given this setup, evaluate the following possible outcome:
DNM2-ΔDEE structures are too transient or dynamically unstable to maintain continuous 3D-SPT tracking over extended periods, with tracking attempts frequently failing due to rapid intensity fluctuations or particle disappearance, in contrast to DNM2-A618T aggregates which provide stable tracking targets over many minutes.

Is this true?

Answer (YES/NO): NO